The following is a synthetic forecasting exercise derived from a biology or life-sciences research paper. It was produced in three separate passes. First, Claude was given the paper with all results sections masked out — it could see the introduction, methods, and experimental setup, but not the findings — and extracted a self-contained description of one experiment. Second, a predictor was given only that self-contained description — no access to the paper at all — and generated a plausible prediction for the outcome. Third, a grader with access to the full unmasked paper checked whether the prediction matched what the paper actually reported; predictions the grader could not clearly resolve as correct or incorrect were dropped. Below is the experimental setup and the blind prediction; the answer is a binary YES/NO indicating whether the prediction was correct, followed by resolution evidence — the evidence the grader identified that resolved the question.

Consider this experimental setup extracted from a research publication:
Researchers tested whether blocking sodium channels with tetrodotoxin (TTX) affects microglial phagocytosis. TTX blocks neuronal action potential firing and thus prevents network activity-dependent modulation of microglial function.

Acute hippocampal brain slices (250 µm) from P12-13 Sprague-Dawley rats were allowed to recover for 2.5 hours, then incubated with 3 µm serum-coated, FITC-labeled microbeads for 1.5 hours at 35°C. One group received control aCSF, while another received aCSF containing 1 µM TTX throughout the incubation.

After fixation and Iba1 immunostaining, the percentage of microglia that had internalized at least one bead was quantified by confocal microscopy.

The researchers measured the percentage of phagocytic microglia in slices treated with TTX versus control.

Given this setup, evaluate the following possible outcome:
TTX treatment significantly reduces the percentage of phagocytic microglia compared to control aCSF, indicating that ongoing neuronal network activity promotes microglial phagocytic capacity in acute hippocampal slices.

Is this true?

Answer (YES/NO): NO